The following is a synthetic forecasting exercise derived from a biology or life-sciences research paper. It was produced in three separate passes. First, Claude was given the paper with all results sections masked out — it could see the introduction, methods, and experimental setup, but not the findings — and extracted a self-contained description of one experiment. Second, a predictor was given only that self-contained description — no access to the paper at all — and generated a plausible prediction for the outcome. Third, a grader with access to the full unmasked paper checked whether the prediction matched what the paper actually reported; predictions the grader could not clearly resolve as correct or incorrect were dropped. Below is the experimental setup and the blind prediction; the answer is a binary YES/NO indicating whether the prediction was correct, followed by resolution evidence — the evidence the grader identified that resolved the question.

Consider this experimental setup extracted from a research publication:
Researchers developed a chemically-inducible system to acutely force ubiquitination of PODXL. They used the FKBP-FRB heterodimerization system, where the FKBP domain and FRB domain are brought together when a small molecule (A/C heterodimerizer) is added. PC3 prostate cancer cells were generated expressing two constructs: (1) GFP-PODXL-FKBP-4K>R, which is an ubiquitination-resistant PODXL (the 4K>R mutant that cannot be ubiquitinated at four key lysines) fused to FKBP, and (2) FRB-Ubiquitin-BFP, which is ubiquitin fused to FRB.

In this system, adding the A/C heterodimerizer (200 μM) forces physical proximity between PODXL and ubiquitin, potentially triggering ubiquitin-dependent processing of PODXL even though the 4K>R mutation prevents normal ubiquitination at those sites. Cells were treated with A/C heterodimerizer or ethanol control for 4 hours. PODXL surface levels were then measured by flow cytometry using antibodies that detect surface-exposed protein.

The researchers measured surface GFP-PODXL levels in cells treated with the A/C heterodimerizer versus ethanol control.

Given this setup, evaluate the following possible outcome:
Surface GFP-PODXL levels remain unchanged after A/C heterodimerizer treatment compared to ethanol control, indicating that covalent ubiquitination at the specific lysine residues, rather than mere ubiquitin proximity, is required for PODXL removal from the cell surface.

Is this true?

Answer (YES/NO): NO